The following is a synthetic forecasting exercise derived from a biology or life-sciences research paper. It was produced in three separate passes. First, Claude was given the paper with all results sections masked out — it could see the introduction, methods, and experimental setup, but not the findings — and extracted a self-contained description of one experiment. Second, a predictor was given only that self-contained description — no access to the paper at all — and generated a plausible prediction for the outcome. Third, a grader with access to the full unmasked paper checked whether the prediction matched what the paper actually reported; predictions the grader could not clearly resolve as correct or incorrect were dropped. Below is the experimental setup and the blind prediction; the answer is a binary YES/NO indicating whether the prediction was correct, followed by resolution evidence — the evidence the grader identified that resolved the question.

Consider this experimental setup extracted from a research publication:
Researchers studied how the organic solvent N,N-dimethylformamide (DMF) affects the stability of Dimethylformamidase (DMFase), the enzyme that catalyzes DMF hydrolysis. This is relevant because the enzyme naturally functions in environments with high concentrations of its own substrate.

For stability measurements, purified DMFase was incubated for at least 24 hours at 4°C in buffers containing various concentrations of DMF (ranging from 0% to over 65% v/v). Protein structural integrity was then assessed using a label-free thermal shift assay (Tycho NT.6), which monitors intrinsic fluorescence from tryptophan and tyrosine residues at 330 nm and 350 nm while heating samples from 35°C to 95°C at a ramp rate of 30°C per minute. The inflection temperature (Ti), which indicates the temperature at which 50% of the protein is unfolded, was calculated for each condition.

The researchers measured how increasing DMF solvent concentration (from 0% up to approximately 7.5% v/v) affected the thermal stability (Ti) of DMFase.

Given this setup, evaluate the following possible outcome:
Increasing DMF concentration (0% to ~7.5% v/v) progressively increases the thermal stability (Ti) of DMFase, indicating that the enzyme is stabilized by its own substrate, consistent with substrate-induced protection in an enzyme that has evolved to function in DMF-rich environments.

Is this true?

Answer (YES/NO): YES